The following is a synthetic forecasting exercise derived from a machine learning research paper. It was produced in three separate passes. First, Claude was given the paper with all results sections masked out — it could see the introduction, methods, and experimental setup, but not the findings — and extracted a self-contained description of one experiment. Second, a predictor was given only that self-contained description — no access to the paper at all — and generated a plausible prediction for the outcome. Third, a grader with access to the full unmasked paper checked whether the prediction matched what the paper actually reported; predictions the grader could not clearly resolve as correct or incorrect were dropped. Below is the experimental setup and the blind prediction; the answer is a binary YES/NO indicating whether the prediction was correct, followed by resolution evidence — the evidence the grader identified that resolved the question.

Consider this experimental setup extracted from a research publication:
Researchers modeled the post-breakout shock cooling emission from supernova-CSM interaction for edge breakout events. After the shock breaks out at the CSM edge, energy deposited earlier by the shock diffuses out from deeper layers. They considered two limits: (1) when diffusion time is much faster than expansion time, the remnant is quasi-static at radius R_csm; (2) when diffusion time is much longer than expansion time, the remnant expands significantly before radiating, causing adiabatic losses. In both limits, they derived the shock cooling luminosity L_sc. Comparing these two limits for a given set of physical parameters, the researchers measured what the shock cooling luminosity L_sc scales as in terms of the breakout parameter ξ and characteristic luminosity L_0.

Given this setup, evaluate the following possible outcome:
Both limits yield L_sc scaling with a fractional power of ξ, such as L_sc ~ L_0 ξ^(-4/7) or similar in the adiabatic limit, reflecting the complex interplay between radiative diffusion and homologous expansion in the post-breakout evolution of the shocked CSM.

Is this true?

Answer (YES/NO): NO